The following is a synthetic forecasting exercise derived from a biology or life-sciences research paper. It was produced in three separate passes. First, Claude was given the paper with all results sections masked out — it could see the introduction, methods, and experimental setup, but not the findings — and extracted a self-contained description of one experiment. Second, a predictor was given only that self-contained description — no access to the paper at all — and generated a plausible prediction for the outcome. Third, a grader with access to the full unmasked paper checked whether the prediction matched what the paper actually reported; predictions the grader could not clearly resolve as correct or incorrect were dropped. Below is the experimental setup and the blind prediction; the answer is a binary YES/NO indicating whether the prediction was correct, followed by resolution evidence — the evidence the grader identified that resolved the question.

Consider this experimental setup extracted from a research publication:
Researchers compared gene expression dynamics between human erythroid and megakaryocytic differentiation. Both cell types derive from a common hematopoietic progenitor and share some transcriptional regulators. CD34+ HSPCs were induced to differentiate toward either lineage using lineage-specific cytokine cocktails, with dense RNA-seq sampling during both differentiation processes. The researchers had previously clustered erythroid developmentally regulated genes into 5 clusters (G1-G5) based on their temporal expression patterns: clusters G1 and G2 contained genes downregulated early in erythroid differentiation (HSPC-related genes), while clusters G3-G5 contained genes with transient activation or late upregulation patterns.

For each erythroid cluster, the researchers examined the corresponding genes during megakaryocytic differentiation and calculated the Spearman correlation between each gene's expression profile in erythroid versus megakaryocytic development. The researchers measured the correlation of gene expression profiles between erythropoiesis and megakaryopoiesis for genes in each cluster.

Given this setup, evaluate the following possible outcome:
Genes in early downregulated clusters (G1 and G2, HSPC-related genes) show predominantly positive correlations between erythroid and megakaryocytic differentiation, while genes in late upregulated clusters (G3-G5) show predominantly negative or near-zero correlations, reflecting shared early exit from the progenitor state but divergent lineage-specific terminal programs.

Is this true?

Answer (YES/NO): YES